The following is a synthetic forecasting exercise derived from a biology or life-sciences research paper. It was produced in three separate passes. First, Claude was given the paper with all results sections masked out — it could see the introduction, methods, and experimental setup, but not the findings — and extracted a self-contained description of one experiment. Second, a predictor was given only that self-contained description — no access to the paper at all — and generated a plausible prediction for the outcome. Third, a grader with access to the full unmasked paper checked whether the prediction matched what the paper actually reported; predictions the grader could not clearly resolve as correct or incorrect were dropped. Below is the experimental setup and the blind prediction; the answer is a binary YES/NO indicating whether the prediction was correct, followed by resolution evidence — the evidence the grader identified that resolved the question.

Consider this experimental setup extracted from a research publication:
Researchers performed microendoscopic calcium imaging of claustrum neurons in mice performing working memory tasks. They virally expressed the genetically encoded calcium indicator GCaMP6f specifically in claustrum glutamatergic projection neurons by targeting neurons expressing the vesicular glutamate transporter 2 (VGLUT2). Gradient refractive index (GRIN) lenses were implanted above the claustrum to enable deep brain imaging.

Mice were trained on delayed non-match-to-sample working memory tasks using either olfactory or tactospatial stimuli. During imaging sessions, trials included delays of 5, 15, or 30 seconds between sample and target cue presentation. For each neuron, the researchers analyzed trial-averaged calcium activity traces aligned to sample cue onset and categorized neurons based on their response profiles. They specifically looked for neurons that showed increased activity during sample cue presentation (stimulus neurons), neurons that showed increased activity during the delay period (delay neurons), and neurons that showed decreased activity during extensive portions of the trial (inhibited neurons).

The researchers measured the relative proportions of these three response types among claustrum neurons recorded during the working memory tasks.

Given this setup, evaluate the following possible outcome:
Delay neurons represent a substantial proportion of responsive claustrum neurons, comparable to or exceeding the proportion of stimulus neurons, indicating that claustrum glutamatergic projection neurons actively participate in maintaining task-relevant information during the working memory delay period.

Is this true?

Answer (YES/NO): YES